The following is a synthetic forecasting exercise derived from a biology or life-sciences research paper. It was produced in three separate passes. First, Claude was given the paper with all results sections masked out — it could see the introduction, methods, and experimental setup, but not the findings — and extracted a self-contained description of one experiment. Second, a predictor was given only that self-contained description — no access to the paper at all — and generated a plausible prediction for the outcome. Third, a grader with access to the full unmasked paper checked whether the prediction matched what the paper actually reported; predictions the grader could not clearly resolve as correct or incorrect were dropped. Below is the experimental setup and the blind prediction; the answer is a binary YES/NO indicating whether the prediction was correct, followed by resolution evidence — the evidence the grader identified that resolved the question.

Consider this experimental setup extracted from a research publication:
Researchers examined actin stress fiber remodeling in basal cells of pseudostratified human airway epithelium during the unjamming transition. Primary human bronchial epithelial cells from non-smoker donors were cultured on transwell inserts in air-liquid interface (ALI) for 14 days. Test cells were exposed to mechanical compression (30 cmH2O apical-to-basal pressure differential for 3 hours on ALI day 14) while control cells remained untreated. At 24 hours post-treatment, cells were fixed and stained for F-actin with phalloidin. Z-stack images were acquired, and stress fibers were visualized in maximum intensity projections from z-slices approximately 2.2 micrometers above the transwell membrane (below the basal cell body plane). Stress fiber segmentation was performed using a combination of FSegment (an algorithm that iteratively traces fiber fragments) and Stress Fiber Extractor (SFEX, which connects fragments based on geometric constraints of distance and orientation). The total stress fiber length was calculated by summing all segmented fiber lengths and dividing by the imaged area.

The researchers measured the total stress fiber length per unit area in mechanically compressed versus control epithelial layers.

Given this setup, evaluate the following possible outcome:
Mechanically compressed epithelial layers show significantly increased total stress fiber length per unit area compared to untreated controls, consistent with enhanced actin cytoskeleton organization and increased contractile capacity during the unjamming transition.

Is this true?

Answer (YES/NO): YES